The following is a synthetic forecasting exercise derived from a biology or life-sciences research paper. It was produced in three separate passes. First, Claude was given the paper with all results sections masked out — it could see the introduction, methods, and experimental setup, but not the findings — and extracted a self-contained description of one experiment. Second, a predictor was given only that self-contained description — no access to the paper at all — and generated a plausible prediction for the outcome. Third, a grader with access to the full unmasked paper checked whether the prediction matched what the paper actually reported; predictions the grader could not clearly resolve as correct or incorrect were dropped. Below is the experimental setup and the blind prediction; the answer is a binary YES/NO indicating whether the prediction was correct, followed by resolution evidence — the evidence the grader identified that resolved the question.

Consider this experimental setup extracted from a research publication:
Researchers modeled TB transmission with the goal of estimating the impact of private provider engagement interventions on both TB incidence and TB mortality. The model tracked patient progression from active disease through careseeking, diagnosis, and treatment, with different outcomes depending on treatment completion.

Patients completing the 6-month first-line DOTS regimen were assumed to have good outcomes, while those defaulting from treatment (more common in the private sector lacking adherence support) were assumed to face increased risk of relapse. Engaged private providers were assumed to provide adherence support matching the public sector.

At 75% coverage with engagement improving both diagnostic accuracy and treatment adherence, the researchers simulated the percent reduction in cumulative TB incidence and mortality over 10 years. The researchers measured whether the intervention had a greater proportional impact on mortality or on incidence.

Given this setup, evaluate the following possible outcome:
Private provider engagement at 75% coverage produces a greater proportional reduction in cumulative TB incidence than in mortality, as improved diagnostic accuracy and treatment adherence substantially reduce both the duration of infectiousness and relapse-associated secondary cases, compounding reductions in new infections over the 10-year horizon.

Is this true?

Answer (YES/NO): NO